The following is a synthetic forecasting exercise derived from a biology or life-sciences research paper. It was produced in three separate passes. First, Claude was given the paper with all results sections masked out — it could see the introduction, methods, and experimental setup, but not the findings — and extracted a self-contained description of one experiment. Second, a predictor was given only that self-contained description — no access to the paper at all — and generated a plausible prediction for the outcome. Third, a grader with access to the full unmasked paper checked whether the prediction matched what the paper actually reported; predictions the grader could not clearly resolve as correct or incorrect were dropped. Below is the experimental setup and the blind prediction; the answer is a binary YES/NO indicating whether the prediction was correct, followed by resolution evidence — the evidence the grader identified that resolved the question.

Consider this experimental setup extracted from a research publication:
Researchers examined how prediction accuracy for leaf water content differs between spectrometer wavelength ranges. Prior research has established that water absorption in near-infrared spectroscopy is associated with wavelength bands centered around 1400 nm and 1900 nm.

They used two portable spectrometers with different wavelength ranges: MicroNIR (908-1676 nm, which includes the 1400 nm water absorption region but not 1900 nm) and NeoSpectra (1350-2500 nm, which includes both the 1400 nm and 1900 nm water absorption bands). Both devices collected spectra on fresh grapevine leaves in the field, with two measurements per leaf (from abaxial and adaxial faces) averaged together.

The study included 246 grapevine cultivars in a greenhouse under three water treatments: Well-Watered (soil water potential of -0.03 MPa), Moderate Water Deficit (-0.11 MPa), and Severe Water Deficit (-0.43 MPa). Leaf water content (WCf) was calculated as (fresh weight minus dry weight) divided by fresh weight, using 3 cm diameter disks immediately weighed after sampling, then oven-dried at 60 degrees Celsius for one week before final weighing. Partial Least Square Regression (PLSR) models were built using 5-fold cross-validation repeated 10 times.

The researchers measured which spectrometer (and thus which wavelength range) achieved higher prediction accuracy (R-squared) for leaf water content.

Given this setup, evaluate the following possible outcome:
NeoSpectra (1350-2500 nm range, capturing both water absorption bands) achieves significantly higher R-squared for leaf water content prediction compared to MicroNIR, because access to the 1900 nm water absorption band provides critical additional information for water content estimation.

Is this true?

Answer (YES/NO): NO